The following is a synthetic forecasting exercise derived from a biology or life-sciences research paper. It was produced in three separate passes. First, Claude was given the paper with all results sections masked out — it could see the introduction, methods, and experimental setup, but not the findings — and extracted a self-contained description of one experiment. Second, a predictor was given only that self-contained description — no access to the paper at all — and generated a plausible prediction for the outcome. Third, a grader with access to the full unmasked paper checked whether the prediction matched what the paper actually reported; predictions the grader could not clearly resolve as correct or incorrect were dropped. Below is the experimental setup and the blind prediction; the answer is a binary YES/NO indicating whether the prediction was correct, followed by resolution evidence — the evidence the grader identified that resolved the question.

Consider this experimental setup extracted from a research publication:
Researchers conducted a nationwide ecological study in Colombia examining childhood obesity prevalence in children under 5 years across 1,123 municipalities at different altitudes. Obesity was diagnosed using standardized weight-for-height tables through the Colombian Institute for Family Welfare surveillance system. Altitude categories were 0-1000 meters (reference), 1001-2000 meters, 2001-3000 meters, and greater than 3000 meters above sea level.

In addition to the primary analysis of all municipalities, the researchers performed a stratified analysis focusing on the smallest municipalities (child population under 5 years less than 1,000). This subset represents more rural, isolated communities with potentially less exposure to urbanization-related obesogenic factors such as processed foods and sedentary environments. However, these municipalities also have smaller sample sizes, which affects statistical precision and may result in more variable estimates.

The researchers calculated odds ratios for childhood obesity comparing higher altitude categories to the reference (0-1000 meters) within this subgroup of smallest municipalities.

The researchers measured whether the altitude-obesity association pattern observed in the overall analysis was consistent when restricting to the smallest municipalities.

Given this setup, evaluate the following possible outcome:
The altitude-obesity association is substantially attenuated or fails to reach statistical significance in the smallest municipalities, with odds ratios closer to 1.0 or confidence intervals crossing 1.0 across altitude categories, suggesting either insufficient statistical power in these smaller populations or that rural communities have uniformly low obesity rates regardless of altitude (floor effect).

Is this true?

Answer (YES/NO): NO